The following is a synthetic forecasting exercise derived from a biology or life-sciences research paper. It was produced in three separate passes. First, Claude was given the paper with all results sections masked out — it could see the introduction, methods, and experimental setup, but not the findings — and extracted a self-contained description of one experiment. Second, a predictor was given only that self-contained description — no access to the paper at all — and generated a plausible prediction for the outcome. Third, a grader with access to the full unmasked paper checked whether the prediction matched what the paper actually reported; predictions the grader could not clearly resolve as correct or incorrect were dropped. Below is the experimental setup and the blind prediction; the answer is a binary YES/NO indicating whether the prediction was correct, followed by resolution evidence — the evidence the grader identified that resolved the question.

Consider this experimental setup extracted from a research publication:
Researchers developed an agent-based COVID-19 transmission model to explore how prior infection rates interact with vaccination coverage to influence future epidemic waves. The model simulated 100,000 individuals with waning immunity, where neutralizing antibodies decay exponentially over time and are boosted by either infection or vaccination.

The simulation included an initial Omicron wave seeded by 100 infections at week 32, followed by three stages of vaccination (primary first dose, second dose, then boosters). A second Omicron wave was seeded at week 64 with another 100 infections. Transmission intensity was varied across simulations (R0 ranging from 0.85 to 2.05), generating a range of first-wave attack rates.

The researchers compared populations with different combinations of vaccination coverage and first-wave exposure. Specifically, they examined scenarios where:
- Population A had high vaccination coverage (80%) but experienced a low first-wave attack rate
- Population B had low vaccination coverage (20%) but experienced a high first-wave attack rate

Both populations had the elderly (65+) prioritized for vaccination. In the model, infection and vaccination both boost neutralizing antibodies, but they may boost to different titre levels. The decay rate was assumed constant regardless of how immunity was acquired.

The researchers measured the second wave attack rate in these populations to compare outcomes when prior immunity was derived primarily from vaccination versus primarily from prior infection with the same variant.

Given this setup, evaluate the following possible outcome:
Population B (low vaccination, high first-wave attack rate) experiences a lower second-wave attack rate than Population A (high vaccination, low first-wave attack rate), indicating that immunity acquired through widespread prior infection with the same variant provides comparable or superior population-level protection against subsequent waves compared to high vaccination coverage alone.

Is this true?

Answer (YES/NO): NO